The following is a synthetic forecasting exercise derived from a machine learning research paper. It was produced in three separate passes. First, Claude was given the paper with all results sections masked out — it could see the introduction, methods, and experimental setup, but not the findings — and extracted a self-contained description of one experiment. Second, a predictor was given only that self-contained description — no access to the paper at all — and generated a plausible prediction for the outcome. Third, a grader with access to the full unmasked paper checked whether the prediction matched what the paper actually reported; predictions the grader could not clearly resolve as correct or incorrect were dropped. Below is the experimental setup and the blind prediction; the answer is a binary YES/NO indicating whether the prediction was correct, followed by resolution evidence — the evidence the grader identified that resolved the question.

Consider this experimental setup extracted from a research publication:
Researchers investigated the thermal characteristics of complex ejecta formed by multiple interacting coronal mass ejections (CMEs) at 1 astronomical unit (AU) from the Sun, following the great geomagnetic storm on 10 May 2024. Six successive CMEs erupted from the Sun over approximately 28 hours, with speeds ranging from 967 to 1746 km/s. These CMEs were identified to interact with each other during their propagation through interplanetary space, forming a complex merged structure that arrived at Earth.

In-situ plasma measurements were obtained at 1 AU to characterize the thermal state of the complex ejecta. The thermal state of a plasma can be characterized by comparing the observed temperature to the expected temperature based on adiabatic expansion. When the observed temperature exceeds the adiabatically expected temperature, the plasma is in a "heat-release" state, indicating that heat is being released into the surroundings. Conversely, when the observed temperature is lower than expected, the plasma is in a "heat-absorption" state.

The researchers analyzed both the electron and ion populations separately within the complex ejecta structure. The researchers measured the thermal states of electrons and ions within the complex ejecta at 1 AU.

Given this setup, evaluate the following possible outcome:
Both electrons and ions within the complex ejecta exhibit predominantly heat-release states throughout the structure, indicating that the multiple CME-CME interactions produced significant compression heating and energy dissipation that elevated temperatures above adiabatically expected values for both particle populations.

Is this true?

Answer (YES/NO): NO